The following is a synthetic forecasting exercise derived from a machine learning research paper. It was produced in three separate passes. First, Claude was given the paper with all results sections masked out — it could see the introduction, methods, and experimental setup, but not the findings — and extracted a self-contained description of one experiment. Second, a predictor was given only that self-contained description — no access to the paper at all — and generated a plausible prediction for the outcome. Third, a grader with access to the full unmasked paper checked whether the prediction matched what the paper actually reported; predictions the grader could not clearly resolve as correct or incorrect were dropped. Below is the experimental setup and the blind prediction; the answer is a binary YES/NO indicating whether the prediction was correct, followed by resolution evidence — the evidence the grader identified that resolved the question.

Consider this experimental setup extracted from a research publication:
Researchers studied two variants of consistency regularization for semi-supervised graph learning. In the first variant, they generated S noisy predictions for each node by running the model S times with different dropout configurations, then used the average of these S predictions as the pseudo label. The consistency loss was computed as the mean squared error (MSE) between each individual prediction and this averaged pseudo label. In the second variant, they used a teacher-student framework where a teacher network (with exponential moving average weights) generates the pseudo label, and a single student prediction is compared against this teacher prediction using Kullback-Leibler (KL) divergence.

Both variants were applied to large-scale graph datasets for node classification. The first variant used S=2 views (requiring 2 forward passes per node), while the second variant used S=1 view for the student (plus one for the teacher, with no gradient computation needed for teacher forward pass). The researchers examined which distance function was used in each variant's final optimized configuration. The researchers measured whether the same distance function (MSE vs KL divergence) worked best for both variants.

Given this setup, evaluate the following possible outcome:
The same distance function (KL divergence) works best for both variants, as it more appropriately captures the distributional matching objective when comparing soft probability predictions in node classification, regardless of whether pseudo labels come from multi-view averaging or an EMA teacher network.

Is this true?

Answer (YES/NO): NO